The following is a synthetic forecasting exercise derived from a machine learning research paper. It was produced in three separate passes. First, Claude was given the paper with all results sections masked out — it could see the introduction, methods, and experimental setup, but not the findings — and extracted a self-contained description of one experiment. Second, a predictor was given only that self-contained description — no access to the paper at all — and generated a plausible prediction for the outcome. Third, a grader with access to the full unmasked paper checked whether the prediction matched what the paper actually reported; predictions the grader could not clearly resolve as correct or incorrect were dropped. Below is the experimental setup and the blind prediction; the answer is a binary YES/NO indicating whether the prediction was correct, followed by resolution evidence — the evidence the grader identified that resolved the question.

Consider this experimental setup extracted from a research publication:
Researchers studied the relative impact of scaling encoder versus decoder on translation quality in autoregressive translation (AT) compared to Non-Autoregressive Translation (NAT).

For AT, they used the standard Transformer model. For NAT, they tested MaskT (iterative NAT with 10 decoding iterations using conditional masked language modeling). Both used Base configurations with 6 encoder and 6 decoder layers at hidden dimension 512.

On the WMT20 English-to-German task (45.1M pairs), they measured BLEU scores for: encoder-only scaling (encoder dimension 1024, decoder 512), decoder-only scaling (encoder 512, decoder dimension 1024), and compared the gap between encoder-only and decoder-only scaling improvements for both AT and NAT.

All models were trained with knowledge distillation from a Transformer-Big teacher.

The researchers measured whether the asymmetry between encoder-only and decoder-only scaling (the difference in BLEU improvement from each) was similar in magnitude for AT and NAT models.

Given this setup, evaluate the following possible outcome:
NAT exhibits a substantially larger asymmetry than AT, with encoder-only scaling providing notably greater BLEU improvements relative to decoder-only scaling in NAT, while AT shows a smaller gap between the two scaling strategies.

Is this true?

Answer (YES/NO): YES